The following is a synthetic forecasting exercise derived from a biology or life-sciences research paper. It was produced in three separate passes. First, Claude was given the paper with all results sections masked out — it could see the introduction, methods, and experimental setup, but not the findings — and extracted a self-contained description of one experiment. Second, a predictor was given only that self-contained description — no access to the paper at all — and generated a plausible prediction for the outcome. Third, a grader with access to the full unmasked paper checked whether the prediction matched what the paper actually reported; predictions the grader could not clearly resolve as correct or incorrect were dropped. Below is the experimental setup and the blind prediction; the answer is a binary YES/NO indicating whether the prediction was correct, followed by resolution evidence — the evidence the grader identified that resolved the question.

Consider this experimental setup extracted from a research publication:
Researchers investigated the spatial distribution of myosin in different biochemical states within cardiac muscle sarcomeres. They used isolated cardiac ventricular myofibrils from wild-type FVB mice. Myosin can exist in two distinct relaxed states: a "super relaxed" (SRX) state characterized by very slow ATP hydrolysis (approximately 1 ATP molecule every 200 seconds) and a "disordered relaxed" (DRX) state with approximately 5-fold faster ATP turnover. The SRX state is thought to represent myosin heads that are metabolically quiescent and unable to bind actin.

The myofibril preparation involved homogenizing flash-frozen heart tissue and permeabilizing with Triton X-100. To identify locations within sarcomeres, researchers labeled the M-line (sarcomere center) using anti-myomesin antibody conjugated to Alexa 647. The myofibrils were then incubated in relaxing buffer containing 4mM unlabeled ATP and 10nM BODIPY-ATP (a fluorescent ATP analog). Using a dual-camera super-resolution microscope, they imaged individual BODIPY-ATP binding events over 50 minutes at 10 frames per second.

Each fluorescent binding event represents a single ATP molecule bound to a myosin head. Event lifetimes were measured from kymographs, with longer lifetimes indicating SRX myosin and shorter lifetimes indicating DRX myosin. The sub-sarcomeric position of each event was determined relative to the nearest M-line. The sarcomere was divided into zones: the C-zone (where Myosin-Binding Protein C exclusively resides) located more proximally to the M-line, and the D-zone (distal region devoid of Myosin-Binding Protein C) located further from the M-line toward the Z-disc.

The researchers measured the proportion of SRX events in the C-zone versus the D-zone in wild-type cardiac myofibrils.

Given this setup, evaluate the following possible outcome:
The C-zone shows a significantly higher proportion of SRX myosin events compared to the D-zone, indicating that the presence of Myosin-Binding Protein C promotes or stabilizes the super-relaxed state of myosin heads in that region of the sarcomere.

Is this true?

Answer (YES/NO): YES